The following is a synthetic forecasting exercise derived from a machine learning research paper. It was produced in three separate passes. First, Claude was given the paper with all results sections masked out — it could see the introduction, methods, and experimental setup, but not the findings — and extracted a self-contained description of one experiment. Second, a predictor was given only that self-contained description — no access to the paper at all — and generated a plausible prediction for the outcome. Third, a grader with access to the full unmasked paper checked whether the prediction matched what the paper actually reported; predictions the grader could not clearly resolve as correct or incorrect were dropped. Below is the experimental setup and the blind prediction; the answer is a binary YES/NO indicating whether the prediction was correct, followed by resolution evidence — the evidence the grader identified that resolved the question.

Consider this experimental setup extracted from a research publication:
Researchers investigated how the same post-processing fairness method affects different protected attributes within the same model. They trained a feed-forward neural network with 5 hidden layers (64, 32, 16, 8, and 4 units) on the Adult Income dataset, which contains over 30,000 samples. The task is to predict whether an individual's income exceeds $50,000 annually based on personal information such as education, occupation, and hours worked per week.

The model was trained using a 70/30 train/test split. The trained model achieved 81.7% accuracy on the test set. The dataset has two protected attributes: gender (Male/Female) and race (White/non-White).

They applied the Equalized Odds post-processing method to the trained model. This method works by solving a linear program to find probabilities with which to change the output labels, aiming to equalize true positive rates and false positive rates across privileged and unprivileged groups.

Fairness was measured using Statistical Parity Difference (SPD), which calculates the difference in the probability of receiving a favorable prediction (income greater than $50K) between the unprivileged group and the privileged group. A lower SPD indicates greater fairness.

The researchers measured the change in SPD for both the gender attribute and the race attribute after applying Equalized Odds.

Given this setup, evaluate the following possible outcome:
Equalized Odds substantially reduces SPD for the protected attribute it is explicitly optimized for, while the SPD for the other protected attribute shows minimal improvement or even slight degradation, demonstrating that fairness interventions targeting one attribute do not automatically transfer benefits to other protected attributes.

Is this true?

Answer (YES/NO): NO